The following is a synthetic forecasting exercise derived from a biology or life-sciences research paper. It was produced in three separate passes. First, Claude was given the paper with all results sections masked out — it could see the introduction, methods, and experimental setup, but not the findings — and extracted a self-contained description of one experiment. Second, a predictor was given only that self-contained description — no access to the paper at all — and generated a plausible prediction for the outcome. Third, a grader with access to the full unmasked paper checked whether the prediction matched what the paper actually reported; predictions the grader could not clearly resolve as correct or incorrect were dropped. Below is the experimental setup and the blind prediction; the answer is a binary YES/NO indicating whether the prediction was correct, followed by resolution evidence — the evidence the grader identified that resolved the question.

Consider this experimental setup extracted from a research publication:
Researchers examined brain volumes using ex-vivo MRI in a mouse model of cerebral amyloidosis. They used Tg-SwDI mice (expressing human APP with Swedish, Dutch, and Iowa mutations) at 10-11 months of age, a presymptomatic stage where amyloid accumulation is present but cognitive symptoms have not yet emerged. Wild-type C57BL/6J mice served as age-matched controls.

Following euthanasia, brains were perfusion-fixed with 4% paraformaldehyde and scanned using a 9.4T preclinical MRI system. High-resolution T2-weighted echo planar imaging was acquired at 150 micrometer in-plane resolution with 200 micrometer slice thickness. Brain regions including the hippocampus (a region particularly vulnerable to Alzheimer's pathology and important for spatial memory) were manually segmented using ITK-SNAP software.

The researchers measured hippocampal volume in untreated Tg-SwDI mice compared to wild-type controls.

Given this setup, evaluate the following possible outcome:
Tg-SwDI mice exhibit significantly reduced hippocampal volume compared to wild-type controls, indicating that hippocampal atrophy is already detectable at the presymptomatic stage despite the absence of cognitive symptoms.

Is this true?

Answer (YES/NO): NO